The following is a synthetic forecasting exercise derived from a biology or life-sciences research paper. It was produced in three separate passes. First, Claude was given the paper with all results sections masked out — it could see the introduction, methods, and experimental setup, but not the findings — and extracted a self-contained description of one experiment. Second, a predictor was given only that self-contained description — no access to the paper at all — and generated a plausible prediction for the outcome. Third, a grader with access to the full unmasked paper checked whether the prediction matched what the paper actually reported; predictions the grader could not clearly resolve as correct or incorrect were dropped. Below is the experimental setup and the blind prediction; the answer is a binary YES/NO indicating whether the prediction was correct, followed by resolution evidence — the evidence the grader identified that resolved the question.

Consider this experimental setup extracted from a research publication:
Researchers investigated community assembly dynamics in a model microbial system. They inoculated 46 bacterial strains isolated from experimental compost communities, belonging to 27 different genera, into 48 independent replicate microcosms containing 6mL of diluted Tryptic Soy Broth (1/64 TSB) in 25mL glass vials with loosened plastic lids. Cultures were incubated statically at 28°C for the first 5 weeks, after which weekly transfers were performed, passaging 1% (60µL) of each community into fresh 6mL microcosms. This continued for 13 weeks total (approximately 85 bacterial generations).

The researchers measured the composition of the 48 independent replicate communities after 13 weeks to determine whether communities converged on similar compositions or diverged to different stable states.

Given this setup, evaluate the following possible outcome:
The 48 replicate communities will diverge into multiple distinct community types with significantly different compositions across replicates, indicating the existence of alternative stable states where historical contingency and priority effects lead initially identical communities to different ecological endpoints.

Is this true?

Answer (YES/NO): NO